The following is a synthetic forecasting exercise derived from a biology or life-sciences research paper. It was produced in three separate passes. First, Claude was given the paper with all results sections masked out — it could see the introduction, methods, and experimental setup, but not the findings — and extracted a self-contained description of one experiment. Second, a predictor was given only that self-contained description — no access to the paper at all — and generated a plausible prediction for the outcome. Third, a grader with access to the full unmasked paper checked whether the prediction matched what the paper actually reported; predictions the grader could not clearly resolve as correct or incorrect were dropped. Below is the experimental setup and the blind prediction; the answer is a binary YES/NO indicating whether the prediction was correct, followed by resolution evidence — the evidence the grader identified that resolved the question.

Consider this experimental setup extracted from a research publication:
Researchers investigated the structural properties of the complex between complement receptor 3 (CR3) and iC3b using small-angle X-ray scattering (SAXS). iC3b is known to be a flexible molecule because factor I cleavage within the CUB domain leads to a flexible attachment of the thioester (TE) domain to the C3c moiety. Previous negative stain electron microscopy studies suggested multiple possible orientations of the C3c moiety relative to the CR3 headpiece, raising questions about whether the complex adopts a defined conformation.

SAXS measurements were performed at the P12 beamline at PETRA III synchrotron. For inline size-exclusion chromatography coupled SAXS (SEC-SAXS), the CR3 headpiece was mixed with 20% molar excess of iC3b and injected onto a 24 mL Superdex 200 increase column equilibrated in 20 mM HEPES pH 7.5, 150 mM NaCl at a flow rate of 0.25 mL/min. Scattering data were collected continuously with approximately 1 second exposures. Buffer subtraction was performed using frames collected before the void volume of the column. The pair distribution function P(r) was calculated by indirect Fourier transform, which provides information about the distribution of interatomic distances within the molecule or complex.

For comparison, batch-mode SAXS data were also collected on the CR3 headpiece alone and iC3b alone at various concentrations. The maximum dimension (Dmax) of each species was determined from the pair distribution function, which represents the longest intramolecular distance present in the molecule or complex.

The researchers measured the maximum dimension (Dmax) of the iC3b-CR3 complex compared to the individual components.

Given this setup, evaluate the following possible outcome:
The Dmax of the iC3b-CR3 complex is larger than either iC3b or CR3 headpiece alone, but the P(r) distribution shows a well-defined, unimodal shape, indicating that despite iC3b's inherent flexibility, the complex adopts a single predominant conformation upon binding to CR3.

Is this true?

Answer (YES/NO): YES